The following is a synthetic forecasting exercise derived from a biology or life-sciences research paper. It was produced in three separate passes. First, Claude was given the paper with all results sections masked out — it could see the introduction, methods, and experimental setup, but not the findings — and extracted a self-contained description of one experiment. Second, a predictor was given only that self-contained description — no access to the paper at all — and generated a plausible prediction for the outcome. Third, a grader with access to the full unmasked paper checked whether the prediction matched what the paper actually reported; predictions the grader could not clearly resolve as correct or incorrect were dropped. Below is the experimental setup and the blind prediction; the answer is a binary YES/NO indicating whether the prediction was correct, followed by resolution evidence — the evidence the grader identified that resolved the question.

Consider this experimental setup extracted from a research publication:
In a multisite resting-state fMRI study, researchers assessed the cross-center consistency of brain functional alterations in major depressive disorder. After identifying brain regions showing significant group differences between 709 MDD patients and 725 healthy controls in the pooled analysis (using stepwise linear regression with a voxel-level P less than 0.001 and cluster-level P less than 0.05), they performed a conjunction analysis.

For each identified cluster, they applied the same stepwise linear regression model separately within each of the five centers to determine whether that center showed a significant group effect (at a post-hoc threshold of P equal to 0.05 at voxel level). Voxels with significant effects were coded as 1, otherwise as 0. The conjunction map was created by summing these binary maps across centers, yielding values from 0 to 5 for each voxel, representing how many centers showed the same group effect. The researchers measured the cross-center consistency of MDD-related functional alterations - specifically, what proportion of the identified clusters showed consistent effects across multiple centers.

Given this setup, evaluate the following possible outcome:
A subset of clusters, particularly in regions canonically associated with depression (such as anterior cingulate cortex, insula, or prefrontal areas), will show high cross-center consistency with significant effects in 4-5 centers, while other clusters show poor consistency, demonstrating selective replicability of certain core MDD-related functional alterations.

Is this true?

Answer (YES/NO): NO